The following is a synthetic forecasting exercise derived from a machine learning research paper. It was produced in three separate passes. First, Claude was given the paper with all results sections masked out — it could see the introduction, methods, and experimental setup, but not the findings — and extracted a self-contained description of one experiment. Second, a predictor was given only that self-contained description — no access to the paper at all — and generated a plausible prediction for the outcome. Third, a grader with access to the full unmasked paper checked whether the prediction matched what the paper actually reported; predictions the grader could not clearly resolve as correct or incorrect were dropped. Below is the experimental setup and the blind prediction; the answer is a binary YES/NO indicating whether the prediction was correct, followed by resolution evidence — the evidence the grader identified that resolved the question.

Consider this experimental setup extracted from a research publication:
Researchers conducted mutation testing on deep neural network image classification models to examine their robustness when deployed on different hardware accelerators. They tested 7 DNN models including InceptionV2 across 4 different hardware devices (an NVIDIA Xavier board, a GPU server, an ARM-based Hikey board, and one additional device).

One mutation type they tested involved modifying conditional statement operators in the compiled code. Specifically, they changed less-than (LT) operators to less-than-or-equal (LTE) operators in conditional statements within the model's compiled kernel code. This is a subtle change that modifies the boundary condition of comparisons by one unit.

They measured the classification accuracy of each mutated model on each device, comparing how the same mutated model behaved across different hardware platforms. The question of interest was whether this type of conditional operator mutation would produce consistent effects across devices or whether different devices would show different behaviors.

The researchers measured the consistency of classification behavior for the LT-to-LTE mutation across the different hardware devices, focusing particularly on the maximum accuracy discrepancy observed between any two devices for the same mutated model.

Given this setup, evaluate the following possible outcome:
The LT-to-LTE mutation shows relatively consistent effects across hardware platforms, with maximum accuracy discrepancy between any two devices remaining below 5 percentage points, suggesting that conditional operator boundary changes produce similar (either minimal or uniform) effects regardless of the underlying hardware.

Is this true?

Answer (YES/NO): NO